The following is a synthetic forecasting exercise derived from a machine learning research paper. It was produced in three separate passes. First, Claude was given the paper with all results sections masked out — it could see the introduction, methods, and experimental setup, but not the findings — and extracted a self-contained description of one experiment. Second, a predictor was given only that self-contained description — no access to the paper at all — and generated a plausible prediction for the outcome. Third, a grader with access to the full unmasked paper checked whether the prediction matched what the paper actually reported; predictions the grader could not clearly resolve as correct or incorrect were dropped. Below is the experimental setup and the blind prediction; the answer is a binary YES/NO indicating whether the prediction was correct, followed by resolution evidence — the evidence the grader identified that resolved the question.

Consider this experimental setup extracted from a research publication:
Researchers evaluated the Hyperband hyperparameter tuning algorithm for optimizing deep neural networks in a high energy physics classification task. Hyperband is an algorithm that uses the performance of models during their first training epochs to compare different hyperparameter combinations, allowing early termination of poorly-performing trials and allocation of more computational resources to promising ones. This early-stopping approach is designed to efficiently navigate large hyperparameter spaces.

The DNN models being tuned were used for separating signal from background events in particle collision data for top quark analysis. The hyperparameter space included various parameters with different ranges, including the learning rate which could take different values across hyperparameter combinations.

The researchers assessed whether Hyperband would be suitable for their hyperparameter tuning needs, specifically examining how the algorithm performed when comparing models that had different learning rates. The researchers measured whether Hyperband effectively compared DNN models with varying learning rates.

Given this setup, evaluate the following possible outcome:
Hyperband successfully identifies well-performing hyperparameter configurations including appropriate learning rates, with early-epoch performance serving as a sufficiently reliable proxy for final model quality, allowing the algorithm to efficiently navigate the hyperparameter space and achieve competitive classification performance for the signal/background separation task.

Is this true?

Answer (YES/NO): NO